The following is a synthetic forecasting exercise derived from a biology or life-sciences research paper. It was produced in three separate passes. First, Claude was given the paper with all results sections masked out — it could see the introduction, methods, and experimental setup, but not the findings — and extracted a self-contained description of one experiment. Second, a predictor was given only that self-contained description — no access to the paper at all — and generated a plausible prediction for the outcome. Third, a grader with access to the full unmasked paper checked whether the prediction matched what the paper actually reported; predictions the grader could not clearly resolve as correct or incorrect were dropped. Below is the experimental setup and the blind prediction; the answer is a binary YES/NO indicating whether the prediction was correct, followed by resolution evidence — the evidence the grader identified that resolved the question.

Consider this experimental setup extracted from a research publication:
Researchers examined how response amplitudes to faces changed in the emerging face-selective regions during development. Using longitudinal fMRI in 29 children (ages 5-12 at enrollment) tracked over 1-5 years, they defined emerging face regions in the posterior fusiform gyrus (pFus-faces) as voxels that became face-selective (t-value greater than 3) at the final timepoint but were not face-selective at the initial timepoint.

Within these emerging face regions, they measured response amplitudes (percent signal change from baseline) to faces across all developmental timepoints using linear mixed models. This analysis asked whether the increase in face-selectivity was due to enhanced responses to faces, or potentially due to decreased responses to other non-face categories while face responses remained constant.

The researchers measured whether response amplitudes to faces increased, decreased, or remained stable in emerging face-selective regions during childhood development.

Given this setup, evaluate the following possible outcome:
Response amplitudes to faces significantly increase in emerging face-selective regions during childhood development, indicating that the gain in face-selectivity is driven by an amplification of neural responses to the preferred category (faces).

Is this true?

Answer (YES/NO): YES